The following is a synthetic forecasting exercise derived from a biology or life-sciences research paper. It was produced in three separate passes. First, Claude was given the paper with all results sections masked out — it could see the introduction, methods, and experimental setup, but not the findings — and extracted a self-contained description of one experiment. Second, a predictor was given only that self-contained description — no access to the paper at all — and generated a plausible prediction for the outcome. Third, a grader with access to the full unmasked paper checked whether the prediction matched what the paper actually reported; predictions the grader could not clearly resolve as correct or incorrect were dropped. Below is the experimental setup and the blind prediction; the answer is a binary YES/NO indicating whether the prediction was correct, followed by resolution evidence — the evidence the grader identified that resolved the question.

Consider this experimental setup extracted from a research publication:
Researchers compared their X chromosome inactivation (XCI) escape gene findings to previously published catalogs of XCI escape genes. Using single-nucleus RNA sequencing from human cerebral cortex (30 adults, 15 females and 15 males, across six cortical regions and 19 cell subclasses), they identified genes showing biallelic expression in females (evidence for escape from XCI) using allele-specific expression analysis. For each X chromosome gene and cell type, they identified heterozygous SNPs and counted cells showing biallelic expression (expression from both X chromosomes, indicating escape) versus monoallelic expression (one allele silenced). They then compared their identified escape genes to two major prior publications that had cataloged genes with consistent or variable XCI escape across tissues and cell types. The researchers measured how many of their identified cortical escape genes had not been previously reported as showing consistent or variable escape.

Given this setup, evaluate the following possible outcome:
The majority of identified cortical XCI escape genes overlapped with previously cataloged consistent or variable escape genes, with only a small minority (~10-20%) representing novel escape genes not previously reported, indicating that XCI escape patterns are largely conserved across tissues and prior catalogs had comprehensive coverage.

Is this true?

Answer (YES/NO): NO